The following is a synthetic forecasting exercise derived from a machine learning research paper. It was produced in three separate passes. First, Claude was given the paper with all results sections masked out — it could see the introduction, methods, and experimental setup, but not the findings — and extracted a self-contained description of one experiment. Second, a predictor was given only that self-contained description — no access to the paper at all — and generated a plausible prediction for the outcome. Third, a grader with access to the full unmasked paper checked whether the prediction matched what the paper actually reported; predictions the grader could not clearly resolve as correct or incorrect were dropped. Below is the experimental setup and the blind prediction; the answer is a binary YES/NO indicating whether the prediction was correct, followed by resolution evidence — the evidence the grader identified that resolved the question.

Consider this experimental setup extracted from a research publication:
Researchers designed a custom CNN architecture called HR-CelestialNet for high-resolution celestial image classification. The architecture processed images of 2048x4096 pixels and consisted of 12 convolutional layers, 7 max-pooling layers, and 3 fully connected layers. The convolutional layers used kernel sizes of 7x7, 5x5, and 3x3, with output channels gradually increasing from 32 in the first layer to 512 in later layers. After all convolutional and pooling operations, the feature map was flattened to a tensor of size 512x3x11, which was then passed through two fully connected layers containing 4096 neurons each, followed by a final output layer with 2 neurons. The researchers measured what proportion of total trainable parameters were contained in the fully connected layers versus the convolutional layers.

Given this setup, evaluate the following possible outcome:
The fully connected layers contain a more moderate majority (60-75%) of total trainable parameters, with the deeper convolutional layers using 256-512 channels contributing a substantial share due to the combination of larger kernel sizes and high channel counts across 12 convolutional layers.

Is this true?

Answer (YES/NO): NO